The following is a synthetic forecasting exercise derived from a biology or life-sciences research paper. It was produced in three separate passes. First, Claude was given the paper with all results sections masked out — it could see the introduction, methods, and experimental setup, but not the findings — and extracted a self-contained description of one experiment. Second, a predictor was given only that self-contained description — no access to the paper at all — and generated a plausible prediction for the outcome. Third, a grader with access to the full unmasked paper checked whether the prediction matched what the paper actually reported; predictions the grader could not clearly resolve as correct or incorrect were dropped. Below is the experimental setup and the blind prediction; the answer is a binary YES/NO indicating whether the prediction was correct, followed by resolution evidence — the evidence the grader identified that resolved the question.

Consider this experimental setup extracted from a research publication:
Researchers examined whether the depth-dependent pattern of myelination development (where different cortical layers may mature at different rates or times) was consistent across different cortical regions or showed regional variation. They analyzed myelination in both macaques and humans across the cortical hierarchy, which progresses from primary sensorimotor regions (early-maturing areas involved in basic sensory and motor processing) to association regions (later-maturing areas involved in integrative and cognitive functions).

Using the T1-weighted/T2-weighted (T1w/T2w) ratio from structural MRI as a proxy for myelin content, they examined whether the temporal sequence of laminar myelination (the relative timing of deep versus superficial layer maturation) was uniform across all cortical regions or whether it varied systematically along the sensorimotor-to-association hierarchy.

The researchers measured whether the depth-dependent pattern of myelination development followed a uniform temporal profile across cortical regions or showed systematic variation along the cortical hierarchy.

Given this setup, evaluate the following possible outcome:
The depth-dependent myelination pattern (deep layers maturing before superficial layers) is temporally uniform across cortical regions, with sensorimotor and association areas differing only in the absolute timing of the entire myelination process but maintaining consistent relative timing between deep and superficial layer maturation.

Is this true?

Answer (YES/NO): NO